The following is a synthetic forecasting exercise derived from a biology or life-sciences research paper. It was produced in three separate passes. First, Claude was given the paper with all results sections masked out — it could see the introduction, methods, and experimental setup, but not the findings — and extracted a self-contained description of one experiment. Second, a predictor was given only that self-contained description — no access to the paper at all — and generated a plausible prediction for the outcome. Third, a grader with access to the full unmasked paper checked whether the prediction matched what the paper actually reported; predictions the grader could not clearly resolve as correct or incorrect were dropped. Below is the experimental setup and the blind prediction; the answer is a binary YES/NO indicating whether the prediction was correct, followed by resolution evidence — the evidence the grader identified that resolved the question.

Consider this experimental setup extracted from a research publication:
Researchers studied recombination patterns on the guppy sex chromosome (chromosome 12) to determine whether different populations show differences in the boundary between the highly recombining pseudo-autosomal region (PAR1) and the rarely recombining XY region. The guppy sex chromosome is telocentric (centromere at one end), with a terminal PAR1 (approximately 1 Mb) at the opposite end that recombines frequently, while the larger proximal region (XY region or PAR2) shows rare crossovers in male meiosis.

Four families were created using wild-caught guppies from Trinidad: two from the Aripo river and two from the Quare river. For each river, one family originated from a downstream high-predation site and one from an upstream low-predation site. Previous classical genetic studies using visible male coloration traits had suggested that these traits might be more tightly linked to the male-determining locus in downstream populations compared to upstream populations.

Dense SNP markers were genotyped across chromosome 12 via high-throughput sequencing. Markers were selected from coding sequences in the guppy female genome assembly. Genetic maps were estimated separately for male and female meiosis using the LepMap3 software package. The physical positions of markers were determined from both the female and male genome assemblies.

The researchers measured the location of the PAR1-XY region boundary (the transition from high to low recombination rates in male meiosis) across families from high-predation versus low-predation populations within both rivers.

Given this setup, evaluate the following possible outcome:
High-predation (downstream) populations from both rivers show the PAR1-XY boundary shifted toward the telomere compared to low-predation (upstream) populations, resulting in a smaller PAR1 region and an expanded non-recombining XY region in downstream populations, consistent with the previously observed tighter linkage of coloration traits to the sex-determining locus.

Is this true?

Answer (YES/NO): NO